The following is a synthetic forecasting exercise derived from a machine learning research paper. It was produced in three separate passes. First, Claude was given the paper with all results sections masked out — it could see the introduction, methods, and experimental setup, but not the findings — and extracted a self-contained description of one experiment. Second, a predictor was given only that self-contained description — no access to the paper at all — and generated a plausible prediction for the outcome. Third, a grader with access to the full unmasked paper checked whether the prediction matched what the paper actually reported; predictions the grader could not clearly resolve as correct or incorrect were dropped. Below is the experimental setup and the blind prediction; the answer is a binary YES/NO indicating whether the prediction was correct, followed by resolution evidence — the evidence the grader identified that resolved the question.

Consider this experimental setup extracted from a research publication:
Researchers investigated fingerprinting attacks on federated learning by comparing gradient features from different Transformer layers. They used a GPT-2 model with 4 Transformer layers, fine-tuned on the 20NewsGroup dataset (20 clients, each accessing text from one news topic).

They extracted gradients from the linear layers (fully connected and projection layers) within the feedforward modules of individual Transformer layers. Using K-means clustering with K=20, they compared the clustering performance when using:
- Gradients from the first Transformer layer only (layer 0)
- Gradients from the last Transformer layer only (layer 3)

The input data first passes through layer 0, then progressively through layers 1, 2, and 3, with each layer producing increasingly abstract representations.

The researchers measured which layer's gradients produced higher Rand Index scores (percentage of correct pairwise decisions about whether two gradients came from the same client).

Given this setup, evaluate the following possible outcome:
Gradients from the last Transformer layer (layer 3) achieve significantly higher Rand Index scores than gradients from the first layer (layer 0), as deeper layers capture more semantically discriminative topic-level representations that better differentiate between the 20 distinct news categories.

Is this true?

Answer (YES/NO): NO